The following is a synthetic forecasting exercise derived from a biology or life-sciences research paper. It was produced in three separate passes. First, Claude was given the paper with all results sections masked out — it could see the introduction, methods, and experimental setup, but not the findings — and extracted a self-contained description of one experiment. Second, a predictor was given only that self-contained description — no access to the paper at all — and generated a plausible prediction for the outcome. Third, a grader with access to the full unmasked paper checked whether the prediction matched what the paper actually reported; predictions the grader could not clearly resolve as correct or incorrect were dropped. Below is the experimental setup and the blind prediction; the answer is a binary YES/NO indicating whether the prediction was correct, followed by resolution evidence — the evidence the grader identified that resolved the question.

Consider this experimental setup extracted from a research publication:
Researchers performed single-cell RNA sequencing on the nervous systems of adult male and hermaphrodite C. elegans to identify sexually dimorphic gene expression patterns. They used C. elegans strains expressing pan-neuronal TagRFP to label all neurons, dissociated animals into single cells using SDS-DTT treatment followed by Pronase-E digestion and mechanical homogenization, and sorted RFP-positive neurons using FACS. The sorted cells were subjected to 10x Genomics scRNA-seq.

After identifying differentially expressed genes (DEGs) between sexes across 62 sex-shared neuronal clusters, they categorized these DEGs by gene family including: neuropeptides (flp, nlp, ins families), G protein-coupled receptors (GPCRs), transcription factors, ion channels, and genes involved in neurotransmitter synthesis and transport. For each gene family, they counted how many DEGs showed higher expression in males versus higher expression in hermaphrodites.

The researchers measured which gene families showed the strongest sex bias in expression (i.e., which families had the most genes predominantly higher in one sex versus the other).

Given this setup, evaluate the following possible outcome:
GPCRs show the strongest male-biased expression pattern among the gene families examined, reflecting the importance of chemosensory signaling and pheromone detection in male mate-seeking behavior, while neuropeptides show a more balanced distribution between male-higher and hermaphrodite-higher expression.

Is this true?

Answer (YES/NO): NO